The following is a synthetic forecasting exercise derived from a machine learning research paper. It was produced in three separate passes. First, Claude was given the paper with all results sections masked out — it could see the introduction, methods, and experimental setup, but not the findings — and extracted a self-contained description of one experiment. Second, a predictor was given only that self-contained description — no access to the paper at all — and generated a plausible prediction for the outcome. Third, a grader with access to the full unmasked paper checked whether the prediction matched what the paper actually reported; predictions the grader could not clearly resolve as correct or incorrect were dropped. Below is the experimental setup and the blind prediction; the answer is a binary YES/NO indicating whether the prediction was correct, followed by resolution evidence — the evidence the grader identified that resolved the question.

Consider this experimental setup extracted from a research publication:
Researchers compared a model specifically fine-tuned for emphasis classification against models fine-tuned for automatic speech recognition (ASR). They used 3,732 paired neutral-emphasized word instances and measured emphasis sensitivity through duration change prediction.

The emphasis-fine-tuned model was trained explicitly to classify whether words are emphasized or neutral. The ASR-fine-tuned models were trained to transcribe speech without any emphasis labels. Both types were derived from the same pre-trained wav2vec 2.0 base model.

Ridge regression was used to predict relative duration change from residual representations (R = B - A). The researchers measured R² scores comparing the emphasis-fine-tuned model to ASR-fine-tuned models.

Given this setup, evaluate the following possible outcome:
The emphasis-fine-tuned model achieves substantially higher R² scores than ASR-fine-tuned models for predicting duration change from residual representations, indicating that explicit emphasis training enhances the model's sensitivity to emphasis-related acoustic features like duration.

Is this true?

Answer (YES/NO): NO